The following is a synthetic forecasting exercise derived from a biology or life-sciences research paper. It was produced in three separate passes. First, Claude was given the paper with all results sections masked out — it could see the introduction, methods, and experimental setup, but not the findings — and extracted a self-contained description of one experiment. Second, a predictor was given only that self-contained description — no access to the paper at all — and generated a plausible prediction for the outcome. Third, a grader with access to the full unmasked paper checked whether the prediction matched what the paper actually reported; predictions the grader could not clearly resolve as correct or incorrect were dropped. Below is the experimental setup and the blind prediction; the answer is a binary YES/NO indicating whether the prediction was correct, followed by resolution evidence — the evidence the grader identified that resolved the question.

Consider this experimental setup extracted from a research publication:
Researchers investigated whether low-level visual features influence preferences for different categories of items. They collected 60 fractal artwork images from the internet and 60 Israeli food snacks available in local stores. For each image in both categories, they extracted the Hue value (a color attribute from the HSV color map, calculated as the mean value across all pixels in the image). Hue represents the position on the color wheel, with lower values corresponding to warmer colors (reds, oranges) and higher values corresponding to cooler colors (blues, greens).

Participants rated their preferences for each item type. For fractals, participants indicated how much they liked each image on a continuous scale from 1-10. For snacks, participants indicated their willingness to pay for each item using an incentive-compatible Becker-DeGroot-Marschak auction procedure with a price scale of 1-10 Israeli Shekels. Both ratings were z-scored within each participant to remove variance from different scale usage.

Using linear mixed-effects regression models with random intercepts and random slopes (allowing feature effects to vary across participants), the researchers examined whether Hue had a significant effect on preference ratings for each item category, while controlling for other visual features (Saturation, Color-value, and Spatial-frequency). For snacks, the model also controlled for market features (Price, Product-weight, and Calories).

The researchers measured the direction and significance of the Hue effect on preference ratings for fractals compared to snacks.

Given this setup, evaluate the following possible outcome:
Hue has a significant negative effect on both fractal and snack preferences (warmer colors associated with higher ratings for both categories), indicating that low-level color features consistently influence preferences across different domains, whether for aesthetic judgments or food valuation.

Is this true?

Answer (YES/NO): NO